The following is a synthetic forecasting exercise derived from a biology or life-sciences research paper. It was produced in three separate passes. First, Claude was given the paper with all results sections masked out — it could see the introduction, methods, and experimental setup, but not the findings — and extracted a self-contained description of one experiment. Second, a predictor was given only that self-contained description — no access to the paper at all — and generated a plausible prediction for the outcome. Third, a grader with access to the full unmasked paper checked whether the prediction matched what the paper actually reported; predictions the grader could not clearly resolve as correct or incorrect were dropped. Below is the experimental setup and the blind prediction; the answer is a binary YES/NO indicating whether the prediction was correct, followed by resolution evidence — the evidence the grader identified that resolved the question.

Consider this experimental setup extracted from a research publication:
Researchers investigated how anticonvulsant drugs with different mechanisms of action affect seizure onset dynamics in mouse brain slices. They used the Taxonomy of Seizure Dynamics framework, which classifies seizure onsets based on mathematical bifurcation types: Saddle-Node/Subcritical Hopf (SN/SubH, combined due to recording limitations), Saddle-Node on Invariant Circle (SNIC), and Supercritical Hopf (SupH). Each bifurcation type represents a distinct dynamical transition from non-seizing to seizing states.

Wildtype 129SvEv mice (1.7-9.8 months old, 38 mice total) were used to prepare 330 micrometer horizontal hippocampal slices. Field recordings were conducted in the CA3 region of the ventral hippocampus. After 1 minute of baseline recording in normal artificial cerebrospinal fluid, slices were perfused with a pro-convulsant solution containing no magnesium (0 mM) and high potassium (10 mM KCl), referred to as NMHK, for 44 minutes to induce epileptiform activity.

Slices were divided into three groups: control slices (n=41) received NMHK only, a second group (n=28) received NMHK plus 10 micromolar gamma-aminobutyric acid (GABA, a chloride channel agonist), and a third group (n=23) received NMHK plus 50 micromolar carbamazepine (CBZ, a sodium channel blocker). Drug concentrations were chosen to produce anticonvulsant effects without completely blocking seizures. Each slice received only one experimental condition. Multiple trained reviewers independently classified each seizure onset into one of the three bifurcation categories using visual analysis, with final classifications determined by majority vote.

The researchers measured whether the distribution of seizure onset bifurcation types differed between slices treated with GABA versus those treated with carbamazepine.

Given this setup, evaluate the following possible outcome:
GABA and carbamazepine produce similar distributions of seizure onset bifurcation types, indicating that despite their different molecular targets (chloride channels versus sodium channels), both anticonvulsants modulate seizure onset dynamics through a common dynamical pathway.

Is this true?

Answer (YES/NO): NO